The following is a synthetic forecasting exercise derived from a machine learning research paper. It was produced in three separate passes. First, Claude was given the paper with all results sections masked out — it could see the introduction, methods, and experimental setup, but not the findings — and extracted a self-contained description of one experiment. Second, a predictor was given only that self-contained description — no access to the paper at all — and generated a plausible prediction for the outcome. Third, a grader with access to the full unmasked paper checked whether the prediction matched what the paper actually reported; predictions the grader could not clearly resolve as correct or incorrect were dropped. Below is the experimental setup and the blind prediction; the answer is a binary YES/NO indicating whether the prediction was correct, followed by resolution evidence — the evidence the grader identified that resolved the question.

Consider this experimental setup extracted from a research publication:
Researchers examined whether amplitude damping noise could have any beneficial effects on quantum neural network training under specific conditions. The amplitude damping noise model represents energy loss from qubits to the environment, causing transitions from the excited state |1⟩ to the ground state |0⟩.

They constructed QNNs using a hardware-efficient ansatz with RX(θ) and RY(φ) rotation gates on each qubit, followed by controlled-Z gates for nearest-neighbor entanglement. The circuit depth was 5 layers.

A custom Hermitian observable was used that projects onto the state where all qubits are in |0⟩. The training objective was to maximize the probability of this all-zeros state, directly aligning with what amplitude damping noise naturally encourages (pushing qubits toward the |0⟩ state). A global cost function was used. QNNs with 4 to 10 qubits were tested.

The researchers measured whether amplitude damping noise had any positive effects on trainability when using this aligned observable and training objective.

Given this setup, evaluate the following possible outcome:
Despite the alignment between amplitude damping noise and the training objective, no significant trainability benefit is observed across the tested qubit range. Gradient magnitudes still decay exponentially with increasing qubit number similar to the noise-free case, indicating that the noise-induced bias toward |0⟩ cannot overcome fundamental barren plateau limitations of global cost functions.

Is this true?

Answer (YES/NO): NO